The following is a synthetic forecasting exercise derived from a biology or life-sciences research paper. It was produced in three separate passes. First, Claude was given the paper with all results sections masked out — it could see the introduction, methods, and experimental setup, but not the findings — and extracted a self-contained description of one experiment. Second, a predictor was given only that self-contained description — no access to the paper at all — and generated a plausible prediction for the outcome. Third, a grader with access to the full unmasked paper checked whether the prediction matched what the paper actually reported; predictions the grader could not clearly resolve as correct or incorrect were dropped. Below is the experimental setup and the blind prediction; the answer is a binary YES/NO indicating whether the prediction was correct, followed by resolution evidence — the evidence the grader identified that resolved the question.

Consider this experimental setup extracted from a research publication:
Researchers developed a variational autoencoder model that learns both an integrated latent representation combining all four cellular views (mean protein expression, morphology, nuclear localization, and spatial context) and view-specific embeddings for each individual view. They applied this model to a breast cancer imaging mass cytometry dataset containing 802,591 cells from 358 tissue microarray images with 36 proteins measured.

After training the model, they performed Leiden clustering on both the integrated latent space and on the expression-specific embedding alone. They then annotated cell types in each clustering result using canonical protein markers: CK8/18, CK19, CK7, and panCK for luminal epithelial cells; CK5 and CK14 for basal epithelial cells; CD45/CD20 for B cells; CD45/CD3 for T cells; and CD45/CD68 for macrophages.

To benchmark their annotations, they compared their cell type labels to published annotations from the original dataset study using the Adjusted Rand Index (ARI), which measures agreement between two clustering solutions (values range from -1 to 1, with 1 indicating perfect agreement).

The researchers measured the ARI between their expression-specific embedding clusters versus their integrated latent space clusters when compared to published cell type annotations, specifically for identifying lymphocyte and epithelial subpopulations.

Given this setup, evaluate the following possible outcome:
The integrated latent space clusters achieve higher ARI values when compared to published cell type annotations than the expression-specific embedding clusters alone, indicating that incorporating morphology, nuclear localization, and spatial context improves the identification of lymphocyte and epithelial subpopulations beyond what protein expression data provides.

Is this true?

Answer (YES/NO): NO